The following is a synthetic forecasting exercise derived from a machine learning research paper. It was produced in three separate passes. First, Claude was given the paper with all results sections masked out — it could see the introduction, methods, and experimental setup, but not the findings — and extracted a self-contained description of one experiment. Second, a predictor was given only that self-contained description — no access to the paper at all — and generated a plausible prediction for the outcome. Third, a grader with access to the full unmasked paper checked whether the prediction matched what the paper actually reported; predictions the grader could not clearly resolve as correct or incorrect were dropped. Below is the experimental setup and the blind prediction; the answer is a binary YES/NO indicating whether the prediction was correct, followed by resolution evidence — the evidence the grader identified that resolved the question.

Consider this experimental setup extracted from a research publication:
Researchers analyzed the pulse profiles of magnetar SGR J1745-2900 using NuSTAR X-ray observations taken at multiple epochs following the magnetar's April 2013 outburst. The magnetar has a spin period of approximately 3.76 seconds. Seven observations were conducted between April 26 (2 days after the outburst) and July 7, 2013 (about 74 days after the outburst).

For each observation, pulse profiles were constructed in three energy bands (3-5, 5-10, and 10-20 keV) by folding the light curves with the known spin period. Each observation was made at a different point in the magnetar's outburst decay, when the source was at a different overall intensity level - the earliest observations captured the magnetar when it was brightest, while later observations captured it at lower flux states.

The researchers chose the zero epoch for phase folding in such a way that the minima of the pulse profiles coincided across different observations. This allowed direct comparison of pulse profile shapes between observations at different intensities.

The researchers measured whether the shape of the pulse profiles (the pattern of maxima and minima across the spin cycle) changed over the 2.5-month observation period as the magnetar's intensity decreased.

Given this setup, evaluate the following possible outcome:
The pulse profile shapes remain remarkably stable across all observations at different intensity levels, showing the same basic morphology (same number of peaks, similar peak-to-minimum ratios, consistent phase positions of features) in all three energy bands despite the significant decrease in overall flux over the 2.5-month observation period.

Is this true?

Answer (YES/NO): NO